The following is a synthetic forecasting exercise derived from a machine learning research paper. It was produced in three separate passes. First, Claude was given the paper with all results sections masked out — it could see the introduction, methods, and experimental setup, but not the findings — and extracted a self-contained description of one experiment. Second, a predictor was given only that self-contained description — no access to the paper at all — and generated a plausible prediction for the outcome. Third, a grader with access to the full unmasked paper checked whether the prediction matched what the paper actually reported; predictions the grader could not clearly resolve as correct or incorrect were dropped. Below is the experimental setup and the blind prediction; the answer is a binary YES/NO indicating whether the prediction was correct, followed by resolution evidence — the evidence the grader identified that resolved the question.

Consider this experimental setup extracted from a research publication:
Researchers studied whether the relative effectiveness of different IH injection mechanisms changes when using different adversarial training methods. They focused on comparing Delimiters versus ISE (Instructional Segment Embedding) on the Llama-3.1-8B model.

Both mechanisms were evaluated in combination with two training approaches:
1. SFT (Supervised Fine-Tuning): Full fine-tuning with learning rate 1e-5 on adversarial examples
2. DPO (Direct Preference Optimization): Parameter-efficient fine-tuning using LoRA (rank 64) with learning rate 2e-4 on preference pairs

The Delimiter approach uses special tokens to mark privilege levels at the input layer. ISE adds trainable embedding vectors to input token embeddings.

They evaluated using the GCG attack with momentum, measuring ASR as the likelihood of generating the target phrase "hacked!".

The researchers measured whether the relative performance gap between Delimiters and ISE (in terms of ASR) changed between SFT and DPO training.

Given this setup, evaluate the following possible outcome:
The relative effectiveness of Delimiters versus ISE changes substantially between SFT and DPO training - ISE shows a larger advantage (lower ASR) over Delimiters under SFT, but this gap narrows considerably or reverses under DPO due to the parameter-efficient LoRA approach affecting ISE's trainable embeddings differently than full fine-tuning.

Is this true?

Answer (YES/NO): YES